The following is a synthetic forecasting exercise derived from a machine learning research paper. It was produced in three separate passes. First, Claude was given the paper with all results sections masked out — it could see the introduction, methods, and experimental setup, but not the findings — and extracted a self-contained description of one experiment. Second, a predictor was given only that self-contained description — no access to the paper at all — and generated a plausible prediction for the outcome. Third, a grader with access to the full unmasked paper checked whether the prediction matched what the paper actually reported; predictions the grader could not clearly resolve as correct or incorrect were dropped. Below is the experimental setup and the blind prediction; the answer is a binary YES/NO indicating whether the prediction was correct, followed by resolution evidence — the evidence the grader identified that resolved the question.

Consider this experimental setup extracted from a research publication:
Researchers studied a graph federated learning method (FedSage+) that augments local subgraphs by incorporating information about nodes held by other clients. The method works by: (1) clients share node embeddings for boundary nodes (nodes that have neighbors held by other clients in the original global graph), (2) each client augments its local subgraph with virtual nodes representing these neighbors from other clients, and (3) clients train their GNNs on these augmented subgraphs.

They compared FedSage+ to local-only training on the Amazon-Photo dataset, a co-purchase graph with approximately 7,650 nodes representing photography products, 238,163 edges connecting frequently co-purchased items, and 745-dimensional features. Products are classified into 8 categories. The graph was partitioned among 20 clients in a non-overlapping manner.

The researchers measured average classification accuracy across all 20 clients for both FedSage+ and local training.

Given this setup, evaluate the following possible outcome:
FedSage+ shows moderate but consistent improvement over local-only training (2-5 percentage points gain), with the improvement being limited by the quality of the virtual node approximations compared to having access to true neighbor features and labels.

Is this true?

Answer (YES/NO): NO